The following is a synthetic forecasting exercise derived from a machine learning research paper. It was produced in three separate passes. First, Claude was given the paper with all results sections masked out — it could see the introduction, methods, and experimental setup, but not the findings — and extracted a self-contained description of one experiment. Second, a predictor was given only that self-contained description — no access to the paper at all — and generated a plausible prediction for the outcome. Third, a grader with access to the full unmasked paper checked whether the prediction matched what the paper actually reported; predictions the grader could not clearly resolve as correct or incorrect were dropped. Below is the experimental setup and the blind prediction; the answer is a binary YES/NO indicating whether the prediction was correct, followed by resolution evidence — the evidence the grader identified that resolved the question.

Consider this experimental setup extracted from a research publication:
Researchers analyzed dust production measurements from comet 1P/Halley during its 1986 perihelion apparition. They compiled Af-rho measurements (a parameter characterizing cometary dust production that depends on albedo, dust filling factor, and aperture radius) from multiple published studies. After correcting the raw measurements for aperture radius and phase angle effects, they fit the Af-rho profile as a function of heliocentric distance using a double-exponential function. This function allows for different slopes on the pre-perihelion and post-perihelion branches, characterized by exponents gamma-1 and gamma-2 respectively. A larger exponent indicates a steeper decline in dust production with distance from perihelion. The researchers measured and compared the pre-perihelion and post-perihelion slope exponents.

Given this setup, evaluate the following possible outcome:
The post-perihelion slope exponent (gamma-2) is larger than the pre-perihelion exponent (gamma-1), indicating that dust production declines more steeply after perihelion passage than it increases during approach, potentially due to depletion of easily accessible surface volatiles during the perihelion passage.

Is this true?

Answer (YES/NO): NO